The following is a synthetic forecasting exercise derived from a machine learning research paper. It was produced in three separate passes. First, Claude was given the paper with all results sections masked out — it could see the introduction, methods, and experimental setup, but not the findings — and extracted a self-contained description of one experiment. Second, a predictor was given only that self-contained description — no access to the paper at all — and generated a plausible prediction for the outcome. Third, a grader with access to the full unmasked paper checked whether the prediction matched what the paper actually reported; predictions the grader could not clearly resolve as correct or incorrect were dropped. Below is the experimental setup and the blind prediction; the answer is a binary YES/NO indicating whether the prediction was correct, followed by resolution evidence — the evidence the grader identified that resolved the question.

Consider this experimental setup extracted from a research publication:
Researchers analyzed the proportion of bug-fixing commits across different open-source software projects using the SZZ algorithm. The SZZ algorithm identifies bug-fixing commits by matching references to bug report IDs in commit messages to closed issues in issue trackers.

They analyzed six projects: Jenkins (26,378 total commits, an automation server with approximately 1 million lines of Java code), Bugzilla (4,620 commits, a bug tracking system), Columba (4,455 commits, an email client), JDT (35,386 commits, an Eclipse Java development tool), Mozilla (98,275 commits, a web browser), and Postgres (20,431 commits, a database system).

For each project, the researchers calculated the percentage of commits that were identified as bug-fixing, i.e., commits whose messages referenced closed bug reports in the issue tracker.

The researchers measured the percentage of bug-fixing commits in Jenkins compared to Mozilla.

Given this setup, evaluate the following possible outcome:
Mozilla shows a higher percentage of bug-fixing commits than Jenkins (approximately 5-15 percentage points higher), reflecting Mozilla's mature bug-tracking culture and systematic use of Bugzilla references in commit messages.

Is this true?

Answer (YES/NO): NO